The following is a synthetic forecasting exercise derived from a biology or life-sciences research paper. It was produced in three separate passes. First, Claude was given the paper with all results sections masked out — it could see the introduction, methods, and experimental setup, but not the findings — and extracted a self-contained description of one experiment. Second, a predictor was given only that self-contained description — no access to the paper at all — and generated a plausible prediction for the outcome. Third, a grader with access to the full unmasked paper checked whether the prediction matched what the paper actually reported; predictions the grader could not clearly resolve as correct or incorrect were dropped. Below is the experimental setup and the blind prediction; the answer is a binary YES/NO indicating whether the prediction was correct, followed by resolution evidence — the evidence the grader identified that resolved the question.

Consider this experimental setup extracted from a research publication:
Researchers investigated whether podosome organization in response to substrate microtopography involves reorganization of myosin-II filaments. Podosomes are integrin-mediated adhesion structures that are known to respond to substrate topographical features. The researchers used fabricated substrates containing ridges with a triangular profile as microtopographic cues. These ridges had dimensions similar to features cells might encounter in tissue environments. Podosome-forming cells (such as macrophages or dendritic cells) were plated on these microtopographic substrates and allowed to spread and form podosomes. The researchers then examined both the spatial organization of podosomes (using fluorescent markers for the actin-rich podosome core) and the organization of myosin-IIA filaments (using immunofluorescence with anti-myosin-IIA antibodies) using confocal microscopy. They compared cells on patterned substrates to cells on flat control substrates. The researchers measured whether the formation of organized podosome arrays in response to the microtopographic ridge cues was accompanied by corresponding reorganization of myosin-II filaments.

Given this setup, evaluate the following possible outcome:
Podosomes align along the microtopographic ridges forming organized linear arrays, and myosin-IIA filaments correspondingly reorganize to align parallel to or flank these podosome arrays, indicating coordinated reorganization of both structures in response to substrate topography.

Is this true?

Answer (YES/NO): NO